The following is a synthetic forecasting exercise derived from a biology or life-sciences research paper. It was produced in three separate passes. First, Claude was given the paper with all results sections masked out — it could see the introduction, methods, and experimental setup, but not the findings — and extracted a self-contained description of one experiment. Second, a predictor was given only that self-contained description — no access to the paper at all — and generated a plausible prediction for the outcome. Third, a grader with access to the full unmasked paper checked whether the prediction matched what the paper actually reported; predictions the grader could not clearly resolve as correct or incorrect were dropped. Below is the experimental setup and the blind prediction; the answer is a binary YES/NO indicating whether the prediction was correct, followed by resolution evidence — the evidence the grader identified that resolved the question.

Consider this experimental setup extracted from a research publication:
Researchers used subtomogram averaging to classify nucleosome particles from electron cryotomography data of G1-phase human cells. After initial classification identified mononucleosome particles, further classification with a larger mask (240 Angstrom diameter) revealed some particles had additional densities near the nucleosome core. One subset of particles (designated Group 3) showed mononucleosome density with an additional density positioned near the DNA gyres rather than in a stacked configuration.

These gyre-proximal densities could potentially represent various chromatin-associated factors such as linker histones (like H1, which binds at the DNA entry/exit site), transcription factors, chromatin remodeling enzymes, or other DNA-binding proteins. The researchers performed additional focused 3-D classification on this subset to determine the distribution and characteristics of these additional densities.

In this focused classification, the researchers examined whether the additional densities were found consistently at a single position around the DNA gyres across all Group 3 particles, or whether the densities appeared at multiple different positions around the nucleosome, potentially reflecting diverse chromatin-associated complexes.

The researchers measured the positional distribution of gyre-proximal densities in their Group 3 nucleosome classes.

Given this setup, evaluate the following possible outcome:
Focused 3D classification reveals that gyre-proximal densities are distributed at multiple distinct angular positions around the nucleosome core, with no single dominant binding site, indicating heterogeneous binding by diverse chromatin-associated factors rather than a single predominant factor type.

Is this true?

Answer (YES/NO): YES